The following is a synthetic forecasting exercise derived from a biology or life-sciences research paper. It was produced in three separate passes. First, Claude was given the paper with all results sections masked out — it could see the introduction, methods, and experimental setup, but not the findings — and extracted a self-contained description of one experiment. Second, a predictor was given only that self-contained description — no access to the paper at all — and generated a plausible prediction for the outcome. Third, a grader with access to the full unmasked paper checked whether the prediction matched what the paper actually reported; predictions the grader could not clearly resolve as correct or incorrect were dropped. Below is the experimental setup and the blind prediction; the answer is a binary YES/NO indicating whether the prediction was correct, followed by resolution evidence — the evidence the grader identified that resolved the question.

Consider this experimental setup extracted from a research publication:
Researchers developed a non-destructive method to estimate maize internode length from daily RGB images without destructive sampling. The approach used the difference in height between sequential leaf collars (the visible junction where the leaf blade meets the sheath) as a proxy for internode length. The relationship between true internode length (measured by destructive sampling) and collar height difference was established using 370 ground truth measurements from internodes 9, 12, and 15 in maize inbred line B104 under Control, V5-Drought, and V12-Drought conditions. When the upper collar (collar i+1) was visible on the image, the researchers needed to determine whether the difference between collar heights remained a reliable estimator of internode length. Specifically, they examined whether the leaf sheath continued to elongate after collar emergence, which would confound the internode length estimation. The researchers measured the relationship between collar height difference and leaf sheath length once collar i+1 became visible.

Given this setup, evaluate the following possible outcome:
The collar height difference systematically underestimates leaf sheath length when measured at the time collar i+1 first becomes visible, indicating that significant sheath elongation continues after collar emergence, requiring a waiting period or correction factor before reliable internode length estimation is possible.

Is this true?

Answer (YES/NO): NO